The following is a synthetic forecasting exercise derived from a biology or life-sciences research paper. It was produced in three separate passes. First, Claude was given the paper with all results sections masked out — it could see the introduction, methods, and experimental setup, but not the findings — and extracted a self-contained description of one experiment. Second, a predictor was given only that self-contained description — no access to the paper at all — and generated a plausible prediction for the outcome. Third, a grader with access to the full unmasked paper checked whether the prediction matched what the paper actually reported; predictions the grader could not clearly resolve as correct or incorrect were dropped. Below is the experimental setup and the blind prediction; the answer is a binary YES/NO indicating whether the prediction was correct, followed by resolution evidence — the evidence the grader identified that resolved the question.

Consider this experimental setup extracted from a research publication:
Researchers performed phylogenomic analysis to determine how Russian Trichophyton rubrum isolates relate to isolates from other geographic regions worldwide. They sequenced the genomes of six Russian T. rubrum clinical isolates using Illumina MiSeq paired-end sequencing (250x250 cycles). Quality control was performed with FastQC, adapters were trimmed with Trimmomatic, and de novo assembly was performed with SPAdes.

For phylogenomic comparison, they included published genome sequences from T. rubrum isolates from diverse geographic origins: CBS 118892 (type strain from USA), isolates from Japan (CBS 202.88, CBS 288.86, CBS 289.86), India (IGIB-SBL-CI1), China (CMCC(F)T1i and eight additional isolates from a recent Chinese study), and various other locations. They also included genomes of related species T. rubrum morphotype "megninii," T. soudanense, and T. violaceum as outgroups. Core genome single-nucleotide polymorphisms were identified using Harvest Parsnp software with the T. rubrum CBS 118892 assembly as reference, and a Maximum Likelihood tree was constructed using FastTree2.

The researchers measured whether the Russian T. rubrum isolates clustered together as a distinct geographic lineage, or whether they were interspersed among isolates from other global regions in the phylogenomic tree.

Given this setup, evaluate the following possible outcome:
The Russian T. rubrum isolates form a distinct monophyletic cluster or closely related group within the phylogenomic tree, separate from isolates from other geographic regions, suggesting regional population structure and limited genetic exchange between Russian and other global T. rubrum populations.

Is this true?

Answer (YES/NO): NO